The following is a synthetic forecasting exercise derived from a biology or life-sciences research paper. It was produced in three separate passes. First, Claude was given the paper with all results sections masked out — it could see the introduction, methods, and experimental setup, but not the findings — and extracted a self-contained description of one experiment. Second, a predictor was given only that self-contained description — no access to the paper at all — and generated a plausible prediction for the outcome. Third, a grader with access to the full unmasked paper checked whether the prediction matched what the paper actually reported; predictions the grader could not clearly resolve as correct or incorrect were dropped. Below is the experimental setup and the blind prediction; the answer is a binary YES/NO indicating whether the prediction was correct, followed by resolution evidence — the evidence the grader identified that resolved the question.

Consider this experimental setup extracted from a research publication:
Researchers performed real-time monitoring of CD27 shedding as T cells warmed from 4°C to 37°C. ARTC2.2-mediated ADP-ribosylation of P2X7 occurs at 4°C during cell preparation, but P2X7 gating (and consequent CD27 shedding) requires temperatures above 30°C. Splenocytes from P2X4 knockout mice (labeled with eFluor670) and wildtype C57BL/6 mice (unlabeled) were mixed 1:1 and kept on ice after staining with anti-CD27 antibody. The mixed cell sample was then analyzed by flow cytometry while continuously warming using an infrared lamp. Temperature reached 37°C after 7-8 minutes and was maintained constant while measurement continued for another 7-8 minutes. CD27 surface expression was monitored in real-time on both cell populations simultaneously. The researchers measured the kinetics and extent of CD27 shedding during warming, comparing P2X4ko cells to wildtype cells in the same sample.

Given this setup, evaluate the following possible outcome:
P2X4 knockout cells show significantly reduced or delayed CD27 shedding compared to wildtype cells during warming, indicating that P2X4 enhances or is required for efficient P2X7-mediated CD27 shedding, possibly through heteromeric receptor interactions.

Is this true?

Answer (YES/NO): NO